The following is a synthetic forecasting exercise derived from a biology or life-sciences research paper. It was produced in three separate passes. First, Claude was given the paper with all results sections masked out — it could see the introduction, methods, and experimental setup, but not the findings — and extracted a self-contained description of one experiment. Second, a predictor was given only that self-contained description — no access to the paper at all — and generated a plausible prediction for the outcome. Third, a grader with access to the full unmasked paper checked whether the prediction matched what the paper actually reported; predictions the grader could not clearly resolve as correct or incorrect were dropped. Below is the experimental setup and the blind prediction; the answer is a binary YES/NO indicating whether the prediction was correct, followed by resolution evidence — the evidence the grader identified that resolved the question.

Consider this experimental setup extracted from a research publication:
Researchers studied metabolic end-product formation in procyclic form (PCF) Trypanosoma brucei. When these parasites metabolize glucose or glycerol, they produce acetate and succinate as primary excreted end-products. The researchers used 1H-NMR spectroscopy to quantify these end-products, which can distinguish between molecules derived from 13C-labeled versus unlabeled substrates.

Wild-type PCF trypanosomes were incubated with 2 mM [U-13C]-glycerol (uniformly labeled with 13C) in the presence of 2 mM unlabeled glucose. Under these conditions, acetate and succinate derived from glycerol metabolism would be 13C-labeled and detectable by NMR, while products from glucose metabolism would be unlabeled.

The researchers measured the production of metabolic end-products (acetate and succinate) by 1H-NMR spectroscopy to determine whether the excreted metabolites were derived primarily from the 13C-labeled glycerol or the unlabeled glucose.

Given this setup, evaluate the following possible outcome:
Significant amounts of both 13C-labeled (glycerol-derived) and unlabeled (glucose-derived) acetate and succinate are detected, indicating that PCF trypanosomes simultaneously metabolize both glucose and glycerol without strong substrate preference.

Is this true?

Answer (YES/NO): NO